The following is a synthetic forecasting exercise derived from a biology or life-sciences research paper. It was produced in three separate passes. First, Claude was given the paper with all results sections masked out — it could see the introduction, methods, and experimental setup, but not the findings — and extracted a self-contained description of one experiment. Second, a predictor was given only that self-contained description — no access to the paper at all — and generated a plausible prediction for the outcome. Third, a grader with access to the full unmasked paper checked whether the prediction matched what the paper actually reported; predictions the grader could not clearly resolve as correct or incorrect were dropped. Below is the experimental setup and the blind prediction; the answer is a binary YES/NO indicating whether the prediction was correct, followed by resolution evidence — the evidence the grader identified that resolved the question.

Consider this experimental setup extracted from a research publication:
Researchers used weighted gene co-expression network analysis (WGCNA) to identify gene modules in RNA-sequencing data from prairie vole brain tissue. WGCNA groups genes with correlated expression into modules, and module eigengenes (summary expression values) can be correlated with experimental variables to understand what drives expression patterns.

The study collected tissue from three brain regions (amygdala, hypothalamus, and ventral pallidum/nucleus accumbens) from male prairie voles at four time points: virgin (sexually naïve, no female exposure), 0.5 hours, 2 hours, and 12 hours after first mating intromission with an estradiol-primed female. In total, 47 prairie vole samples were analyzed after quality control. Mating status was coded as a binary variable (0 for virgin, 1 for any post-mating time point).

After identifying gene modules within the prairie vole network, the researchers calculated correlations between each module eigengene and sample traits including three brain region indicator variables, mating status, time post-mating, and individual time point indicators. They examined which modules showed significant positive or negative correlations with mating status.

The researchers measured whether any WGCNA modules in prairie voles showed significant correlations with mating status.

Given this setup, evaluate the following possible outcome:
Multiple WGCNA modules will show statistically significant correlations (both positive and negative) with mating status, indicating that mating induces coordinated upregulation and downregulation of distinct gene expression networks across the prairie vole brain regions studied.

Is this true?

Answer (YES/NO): YES